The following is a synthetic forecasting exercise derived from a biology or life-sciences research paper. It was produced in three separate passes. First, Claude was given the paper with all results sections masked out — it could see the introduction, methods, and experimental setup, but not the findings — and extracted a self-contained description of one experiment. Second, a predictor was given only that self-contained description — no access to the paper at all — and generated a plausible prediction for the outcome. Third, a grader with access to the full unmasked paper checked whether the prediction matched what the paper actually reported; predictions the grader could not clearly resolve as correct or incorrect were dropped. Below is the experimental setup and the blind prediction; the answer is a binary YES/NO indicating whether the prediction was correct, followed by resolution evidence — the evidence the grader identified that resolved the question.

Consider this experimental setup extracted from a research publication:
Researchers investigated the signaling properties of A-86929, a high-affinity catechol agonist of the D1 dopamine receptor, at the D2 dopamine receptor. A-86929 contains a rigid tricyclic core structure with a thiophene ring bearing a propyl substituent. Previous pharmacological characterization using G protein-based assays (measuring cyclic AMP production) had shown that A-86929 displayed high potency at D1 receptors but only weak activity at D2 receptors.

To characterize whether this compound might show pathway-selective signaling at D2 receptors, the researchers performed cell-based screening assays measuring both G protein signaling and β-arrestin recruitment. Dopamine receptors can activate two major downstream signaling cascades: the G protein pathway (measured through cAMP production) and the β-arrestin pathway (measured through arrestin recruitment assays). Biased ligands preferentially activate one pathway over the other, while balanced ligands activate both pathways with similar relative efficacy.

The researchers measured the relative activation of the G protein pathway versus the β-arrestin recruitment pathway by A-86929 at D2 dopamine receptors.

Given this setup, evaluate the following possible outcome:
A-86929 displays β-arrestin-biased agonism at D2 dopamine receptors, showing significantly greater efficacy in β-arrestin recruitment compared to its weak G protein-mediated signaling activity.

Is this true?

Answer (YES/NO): YES